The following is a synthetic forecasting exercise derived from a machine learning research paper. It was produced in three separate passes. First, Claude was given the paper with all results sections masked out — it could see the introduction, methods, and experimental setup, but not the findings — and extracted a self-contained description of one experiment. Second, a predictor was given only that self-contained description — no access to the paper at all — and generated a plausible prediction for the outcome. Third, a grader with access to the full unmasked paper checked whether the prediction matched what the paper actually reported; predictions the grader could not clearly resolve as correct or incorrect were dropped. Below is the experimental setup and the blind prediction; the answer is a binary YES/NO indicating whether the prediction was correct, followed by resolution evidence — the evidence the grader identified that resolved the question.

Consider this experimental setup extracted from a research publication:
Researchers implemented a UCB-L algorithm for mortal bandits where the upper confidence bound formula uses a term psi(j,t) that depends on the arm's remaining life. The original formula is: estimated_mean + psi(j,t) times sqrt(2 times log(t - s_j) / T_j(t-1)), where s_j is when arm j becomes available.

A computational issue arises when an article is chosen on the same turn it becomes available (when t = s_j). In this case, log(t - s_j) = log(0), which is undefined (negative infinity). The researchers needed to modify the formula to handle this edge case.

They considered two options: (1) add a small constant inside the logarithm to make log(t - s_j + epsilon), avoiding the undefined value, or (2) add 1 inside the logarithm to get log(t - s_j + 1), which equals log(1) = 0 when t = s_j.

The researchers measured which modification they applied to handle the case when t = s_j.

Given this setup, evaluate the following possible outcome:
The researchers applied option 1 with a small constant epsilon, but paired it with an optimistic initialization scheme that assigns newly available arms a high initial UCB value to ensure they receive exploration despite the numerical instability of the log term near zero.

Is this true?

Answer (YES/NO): NO